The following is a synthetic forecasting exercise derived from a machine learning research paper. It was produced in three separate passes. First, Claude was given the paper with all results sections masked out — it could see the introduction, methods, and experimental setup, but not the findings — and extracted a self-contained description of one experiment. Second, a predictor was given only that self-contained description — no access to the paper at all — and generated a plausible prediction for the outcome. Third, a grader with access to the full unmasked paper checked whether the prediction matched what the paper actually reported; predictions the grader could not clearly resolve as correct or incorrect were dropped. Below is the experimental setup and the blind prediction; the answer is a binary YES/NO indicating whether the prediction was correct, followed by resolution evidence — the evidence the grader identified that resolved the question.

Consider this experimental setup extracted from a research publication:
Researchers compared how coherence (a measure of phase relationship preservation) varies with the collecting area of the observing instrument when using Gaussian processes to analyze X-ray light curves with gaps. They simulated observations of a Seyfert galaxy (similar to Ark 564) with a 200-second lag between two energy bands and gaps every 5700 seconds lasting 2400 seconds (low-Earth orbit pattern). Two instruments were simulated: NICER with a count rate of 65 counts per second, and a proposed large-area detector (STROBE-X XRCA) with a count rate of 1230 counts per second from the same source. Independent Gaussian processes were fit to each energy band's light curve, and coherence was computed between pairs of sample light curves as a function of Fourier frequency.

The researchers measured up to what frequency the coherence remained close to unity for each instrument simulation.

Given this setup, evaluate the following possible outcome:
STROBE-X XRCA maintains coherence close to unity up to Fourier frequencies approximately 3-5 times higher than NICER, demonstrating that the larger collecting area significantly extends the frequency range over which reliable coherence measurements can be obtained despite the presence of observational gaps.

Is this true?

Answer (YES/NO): YES